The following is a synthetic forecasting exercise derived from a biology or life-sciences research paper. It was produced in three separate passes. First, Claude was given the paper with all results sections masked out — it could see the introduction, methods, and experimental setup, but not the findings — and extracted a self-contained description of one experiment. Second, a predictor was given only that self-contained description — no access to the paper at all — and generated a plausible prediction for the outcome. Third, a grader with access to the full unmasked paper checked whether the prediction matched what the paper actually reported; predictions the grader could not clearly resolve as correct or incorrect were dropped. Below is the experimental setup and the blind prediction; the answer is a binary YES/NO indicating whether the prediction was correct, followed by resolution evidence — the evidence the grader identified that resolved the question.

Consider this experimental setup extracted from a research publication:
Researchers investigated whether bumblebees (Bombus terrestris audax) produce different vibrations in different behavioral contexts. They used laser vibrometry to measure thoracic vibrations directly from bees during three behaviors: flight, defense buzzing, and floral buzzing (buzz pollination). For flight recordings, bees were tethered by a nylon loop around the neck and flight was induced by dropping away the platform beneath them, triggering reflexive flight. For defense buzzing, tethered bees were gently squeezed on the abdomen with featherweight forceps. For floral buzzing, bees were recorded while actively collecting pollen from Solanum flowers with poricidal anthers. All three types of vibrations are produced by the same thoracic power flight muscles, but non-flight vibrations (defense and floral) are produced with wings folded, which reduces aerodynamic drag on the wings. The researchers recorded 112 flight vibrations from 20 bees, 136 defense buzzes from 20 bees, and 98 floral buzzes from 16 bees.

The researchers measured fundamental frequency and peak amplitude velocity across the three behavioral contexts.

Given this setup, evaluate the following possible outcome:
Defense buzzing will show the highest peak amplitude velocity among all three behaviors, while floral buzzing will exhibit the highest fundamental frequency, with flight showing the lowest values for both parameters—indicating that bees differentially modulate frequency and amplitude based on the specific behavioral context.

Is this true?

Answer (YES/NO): NO